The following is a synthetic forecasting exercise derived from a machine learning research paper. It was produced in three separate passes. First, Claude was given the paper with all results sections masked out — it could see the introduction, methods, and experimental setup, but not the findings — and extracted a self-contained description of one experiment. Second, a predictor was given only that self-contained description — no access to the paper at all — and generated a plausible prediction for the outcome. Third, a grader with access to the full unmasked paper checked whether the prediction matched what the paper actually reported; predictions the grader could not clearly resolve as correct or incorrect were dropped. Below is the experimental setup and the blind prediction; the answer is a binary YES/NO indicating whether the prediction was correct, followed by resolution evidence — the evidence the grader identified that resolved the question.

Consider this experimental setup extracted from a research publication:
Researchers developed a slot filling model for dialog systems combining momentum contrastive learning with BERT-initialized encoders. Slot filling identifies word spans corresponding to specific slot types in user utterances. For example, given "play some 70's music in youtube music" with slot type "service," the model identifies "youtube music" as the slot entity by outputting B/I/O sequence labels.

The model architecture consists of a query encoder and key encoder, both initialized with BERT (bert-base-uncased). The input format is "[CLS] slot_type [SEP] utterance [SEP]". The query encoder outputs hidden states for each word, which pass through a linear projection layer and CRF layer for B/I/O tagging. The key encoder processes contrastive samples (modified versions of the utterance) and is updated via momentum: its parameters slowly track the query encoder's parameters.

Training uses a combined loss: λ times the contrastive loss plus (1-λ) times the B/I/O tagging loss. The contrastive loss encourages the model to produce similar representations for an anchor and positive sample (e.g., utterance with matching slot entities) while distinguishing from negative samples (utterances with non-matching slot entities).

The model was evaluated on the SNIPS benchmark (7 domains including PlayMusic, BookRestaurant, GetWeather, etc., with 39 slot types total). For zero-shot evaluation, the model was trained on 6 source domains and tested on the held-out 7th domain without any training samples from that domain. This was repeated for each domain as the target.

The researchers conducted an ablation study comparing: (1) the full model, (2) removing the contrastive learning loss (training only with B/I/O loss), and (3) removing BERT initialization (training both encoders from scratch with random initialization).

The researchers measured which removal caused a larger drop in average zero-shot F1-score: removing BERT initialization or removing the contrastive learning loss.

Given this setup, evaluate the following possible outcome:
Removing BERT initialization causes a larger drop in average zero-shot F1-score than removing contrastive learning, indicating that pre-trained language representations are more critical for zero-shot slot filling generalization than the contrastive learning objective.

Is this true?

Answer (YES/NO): YES